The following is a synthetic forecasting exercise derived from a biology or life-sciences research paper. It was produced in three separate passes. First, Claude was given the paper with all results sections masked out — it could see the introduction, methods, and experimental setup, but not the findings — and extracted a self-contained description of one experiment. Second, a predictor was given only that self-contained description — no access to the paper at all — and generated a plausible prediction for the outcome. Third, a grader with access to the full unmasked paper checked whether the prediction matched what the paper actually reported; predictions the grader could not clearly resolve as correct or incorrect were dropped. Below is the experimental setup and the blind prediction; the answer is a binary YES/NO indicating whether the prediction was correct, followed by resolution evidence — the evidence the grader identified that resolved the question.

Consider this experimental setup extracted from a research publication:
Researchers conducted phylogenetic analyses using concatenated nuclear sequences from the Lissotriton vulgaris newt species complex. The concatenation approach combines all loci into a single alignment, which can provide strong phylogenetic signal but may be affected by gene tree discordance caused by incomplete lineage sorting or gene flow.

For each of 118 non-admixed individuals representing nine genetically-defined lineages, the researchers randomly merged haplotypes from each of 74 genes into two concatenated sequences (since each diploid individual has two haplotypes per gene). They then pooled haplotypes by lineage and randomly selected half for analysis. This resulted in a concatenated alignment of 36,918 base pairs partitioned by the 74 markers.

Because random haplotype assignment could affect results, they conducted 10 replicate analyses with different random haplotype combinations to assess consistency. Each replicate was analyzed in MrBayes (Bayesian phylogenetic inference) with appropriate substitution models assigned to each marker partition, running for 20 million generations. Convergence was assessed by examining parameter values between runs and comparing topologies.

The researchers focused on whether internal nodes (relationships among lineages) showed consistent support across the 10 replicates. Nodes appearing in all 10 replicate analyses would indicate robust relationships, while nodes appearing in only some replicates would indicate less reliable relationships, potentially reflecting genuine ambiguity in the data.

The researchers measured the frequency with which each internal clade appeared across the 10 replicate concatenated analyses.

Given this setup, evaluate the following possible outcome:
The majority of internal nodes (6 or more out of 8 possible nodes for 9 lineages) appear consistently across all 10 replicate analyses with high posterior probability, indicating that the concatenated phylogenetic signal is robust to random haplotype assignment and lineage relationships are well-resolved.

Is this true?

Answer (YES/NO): NO